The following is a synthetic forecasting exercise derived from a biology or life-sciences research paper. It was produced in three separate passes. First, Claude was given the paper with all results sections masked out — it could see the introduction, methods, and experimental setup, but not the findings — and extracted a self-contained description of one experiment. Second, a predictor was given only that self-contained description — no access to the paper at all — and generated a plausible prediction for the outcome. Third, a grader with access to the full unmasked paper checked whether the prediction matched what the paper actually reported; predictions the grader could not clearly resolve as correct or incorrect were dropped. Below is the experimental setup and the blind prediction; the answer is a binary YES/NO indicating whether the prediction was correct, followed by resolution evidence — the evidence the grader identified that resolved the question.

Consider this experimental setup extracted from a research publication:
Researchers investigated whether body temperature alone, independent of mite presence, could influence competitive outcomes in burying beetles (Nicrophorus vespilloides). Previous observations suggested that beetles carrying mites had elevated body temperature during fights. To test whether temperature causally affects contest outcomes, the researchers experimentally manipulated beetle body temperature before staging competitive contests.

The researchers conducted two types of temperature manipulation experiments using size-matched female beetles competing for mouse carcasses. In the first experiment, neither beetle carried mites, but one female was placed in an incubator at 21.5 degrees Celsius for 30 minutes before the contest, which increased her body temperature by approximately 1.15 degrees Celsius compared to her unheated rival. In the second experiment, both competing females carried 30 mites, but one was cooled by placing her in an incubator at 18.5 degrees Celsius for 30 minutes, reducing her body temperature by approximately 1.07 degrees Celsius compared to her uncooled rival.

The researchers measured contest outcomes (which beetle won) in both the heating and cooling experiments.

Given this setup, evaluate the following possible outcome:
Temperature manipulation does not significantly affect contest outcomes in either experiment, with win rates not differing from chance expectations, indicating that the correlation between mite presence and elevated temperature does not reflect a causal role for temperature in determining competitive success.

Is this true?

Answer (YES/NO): NO